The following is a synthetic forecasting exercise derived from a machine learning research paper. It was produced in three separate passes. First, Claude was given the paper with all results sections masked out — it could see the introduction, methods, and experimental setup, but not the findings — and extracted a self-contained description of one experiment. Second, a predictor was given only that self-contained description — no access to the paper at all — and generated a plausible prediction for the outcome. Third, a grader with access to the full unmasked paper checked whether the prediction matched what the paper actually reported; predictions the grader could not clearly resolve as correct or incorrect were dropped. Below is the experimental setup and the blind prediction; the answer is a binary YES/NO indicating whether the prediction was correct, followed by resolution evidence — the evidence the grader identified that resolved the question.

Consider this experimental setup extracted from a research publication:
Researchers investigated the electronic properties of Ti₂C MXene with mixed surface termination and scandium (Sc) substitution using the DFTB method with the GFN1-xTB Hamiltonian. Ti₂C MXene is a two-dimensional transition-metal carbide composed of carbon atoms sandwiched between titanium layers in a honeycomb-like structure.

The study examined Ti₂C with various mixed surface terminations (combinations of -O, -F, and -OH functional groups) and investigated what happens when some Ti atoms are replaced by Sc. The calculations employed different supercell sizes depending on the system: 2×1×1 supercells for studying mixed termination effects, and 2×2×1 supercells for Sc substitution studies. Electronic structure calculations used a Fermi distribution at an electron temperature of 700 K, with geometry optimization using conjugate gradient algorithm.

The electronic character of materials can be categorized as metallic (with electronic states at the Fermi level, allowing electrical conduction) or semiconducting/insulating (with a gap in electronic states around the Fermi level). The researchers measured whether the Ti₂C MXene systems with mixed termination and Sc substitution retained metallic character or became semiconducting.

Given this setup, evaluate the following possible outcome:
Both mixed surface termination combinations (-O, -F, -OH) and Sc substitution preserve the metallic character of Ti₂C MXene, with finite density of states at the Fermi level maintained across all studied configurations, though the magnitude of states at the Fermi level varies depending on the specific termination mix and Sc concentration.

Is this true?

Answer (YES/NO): YES